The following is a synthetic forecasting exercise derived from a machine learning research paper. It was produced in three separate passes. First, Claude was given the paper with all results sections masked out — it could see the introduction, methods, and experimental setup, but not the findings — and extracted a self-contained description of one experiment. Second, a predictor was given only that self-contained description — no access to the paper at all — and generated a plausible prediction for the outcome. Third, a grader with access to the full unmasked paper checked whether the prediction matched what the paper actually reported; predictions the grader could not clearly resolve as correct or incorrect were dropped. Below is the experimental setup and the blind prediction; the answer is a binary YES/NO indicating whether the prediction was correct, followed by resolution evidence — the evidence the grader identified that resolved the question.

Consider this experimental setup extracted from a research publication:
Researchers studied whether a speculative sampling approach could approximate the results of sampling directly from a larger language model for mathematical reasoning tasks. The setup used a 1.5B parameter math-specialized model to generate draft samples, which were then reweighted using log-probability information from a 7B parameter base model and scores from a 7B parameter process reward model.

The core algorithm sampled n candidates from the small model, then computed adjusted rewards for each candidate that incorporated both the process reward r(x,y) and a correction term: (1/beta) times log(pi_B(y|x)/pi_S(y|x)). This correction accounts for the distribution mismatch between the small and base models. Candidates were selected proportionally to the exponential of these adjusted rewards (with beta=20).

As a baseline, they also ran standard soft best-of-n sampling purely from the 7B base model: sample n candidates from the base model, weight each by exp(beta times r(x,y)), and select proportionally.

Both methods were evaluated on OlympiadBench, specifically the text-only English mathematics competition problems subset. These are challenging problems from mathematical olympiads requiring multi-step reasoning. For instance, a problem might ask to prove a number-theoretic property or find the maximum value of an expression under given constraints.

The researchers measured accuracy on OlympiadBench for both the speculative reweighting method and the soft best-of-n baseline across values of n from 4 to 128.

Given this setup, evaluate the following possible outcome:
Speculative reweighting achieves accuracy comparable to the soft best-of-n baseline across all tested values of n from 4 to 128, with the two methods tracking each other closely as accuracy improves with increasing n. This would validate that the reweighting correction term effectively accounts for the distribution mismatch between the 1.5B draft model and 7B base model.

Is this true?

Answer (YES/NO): NO